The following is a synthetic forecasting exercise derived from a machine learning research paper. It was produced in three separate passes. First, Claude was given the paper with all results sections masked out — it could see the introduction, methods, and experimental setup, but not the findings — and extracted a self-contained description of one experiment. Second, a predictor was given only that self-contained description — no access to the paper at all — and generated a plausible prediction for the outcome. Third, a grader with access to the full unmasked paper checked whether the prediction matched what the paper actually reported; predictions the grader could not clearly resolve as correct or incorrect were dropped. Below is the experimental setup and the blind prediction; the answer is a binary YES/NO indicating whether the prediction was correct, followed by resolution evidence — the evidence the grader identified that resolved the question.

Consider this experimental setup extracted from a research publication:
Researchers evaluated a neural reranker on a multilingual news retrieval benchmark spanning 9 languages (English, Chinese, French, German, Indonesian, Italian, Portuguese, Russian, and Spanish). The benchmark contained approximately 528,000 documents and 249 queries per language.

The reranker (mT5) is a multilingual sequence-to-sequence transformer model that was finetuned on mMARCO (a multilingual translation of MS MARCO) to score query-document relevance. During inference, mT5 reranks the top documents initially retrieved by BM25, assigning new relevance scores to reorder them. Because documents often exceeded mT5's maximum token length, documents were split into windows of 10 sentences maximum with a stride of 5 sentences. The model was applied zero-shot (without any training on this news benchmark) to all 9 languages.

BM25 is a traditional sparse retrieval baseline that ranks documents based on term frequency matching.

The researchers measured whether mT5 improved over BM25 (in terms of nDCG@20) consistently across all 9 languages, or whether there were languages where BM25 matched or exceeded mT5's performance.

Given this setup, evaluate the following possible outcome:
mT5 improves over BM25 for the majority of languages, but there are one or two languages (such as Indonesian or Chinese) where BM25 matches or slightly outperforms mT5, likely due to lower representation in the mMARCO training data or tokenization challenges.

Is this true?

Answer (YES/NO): NO